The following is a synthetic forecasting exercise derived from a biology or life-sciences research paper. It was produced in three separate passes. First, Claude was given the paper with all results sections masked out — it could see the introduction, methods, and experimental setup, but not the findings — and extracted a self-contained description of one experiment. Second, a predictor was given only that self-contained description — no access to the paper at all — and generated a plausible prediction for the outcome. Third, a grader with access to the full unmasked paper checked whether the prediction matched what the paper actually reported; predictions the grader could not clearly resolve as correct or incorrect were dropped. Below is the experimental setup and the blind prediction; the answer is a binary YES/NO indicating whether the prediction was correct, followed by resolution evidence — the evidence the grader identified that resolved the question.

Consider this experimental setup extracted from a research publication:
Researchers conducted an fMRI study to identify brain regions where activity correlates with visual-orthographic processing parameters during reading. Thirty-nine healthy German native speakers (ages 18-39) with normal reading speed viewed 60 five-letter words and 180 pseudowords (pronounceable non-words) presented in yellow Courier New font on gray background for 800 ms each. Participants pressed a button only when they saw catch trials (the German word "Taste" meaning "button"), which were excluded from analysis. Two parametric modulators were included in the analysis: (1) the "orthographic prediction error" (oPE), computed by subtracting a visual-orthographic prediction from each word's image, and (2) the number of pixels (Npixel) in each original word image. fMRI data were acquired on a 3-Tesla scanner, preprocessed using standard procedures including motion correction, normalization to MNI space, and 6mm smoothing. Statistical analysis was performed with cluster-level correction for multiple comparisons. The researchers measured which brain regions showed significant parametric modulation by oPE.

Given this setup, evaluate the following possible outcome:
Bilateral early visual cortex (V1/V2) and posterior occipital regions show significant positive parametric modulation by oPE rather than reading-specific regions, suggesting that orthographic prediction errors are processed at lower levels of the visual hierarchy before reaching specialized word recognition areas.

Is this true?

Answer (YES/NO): YES